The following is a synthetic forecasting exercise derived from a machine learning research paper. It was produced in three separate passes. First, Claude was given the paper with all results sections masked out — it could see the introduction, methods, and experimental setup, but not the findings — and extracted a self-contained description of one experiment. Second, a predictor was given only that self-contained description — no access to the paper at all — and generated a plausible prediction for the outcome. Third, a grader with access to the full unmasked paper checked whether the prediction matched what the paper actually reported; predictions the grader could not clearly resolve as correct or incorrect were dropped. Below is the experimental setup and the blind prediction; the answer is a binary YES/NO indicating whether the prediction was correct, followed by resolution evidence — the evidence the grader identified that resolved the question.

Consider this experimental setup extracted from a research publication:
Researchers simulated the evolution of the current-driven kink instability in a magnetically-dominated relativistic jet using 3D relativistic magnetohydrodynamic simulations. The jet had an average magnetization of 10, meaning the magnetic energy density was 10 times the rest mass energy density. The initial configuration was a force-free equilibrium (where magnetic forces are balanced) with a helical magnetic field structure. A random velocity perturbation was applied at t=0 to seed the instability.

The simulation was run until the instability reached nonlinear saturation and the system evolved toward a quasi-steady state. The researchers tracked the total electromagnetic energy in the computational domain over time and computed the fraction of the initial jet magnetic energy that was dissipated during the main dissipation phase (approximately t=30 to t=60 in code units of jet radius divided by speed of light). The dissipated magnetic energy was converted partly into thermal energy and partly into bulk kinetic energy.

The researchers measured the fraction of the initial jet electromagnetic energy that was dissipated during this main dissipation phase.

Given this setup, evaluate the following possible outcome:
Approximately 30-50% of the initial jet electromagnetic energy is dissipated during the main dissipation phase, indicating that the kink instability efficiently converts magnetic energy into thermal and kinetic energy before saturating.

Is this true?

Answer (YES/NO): YES